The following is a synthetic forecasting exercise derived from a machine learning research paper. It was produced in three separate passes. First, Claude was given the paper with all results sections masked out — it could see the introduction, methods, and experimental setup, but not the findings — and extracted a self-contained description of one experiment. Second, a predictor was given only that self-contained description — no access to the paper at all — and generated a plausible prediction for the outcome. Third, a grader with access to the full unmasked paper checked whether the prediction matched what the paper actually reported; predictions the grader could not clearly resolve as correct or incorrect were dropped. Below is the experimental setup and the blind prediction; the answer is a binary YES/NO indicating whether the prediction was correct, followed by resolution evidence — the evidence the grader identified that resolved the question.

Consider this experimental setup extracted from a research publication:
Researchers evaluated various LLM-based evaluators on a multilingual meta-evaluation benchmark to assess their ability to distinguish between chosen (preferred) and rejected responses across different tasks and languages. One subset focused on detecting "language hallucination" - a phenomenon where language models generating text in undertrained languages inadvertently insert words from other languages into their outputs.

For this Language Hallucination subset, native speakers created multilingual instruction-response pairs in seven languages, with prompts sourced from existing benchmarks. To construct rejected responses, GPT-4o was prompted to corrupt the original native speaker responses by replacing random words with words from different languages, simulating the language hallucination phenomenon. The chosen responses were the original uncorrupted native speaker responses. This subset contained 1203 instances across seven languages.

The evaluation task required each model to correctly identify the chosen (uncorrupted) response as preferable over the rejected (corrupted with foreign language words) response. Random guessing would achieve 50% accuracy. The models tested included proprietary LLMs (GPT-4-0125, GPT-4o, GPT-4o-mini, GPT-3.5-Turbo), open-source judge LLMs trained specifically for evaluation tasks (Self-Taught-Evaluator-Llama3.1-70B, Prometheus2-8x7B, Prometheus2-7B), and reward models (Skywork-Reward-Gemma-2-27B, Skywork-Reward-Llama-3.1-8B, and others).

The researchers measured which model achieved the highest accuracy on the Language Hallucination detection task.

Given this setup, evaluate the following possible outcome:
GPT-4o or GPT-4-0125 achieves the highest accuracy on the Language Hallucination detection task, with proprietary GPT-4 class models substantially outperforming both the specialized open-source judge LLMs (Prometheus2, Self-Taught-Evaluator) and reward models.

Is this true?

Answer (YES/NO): NO